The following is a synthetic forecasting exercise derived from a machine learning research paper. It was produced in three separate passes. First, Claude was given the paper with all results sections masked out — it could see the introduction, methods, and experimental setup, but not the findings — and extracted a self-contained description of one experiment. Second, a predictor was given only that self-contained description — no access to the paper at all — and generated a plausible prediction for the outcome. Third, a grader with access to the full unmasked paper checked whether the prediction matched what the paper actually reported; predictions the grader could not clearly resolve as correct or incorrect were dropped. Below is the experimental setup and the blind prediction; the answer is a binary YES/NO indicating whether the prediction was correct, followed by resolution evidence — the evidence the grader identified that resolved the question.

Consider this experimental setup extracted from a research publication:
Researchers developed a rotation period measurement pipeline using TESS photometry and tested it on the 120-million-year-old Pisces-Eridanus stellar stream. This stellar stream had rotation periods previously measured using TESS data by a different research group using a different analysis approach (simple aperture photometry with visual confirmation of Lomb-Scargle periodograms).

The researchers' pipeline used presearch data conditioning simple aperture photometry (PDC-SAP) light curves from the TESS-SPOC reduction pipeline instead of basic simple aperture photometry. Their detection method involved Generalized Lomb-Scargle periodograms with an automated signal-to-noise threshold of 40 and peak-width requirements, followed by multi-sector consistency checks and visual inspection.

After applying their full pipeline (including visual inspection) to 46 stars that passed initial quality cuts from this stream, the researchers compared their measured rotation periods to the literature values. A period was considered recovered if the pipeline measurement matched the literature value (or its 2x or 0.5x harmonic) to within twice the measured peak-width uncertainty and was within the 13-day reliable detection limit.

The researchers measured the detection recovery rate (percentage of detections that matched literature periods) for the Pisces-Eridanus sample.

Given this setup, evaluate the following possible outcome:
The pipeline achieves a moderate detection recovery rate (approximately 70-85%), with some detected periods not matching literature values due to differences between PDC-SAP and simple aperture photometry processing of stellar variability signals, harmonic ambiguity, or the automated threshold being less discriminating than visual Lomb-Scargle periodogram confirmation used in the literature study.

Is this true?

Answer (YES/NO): NO